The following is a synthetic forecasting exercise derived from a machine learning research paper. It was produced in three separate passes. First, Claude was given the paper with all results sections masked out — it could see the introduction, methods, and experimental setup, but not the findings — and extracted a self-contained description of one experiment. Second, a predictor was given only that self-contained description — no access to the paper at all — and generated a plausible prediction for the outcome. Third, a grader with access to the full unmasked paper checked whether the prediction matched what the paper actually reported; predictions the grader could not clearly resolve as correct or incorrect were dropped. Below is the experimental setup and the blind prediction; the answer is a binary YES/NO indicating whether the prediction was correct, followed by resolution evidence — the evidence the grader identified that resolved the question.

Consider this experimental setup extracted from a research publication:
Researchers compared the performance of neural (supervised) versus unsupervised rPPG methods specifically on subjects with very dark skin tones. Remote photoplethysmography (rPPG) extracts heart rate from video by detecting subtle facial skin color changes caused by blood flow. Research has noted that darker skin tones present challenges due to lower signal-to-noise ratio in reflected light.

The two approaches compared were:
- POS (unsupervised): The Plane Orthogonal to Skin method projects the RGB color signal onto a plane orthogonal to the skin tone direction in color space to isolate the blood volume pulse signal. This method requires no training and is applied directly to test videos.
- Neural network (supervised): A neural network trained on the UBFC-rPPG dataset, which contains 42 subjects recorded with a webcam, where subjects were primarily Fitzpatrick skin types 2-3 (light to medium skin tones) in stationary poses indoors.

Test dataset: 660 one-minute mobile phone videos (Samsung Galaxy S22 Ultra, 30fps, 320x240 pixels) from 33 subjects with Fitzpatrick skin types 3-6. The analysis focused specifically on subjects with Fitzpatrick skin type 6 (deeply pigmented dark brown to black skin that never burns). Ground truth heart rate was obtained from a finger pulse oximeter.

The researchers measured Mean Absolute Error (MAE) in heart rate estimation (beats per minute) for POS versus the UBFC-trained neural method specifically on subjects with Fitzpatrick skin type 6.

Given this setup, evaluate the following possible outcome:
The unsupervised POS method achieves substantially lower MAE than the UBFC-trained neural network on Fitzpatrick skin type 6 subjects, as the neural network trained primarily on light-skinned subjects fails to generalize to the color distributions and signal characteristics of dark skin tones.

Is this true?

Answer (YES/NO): YES